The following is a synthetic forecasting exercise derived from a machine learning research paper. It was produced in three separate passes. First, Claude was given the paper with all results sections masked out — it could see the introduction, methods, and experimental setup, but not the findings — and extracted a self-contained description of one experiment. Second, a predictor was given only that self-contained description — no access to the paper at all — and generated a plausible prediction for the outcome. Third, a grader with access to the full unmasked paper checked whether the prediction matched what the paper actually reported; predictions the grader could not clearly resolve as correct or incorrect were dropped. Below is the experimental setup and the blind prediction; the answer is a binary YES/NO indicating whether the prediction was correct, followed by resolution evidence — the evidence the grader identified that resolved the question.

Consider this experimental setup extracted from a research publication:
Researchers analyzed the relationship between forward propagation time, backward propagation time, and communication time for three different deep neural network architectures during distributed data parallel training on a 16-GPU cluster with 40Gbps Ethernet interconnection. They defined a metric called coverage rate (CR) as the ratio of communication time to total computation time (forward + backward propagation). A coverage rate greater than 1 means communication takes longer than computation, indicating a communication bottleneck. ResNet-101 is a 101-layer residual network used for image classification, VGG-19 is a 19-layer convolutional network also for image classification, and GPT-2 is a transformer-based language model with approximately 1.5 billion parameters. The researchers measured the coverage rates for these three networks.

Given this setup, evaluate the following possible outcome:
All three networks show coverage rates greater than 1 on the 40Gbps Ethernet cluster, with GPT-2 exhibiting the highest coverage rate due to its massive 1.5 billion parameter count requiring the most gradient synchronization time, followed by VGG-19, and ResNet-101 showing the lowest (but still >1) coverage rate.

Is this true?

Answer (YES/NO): NO